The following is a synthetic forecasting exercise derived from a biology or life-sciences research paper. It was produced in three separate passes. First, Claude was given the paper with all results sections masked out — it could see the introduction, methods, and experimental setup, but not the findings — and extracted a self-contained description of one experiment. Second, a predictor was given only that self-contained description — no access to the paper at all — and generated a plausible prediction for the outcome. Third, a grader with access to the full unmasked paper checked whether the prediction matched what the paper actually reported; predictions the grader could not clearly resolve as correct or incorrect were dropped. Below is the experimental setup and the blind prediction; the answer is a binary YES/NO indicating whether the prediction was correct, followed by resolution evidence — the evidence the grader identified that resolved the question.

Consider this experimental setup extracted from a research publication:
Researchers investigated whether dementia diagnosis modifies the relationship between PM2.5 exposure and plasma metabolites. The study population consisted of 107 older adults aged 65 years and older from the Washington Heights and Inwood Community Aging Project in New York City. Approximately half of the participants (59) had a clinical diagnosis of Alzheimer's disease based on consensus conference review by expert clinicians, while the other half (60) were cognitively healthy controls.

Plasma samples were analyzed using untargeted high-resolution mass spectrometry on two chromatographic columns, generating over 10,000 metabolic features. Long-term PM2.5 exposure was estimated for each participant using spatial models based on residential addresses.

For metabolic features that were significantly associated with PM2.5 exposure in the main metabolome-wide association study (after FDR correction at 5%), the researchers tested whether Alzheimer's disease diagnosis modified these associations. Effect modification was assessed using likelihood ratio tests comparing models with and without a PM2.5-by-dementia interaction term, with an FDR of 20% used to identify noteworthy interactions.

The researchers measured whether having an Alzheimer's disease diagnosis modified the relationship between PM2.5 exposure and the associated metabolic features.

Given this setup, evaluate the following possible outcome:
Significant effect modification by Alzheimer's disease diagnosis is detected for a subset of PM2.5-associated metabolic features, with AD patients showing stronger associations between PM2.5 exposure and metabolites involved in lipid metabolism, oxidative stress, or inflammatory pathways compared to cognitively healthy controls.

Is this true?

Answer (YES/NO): NO